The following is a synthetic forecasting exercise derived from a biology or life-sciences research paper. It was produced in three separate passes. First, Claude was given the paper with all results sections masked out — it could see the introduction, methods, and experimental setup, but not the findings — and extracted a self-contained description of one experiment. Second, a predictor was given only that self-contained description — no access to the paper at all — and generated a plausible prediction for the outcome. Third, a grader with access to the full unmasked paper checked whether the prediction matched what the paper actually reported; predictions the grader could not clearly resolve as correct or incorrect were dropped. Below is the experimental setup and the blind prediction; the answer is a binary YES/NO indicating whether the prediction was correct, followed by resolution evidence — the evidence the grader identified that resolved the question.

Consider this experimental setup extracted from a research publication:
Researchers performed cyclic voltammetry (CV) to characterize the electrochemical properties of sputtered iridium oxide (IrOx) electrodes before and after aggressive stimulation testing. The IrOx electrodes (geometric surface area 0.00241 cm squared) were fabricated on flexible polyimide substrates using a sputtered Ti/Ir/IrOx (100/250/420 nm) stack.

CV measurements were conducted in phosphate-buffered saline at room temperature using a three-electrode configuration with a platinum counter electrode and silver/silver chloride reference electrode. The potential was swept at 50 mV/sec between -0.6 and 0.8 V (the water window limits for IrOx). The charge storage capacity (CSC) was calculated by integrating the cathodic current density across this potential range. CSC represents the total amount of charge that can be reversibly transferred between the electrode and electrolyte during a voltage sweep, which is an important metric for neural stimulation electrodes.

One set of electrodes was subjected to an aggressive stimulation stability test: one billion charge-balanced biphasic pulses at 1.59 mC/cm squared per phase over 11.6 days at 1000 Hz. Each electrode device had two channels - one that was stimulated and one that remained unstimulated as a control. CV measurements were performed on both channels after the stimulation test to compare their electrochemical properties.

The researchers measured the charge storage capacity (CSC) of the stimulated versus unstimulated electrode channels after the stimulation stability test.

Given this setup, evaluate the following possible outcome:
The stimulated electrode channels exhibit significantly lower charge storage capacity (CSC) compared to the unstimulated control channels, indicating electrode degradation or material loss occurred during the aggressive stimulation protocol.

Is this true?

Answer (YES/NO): NO